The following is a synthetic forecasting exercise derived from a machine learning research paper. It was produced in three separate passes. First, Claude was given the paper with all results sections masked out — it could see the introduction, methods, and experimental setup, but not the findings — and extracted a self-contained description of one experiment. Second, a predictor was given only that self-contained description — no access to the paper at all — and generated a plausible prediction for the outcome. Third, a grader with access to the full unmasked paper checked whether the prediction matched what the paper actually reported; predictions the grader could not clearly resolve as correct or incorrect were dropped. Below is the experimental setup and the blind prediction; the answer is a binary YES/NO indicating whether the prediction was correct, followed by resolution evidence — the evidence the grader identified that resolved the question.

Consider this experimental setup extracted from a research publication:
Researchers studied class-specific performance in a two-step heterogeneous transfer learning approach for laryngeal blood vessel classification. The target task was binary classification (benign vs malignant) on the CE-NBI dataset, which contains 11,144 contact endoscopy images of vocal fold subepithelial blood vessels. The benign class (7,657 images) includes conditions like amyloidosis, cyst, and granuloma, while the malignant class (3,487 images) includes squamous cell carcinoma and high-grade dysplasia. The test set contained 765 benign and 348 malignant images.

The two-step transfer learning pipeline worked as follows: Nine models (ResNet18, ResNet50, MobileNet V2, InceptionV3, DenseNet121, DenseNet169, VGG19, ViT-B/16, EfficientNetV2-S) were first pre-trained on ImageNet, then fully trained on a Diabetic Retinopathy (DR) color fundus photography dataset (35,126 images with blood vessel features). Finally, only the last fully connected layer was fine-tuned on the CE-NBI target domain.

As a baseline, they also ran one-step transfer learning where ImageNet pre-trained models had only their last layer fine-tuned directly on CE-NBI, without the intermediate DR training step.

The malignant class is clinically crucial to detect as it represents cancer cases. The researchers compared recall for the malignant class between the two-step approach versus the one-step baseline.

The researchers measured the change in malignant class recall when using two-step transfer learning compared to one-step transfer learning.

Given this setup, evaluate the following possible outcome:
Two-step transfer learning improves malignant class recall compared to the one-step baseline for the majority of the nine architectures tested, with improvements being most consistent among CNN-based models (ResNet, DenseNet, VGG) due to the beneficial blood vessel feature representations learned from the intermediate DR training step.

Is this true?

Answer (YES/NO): NO